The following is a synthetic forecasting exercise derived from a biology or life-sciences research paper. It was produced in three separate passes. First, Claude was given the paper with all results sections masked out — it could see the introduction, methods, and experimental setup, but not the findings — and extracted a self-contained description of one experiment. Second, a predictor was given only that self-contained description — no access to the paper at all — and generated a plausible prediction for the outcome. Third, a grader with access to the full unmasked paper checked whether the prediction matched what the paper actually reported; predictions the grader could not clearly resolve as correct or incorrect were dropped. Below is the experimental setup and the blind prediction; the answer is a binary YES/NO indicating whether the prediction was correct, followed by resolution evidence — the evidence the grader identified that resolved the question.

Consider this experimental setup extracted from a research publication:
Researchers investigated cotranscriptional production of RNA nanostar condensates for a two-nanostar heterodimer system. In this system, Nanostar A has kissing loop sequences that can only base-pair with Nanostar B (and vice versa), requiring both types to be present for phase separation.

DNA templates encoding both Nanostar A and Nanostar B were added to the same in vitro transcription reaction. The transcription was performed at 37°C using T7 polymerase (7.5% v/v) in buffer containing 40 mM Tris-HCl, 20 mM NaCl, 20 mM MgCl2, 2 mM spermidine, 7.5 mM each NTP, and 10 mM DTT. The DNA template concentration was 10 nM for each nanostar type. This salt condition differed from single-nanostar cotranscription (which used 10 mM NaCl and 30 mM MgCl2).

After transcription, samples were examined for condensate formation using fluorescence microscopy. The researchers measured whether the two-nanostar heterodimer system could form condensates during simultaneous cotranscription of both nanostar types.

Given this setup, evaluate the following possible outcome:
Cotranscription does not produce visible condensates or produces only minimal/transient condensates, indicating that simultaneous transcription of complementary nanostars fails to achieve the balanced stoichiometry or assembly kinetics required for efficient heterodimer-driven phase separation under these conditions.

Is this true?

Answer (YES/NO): NO